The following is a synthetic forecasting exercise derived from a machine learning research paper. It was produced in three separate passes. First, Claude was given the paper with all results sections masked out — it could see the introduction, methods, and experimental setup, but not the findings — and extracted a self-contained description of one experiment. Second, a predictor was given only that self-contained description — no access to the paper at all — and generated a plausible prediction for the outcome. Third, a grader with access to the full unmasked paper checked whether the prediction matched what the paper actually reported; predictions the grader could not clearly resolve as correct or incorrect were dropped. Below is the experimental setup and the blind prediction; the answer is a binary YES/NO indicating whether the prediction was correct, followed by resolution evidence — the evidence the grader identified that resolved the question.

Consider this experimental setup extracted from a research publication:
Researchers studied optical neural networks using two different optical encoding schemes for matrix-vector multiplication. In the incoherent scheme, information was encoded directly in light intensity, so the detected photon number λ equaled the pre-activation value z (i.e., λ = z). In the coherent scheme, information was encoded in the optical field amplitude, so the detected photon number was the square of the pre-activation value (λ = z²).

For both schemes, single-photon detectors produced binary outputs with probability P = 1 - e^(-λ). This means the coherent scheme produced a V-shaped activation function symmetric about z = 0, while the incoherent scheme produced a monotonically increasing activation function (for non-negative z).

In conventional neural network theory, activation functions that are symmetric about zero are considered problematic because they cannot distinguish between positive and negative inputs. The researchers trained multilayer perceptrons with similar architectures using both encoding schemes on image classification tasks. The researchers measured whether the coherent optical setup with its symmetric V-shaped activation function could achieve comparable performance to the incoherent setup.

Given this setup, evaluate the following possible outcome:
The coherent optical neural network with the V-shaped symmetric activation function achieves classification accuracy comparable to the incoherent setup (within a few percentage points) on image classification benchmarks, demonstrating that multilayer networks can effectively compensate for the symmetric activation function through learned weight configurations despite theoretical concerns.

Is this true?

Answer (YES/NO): YES